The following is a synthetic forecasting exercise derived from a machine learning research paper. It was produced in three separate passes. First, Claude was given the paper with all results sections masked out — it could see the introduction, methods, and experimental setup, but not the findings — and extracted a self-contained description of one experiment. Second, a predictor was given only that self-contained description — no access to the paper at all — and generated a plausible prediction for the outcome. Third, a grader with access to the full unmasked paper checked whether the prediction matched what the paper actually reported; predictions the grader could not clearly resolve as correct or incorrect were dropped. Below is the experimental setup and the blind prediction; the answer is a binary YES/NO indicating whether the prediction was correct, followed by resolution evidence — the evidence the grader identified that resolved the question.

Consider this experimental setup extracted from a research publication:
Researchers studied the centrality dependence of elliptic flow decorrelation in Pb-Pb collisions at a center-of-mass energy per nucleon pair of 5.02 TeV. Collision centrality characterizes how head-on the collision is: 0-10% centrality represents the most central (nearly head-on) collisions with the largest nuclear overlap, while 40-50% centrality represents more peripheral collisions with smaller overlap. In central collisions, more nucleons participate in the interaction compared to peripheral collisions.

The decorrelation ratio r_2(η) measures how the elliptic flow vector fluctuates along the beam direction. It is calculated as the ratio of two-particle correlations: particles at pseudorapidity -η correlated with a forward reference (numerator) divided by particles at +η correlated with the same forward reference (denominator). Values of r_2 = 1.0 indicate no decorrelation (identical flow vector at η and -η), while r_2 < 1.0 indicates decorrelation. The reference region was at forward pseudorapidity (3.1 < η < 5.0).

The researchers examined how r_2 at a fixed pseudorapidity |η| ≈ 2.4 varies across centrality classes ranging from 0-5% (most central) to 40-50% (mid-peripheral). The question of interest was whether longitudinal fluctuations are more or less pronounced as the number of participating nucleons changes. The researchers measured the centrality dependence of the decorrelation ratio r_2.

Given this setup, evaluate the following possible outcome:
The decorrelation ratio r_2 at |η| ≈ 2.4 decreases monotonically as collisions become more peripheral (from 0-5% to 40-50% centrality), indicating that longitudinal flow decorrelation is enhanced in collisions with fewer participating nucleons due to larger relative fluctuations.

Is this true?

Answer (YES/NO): NO